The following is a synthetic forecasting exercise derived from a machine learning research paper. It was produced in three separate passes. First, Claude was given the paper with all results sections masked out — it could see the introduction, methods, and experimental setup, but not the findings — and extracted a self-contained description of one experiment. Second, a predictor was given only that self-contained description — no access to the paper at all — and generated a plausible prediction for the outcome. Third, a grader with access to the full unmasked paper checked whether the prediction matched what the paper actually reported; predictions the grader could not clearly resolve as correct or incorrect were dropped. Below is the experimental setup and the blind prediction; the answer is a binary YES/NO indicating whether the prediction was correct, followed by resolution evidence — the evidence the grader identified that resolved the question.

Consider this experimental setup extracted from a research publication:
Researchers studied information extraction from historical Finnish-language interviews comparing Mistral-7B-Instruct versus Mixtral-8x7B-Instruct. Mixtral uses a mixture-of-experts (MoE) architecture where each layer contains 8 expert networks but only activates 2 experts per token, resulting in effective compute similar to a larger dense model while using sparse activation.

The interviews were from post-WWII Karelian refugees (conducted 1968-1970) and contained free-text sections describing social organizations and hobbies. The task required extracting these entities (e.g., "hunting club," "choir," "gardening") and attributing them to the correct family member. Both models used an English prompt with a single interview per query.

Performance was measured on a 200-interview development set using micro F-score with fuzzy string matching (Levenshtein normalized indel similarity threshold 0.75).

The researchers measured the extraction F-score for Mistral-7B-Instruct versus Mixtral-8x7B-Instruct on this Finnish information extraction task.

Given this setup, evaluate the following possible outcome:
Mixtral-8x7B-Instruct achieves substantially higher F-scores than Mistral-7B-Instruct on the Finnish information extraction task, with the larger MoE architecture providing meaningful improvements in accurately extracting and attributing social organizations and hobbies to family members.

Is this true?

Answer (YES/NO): YES